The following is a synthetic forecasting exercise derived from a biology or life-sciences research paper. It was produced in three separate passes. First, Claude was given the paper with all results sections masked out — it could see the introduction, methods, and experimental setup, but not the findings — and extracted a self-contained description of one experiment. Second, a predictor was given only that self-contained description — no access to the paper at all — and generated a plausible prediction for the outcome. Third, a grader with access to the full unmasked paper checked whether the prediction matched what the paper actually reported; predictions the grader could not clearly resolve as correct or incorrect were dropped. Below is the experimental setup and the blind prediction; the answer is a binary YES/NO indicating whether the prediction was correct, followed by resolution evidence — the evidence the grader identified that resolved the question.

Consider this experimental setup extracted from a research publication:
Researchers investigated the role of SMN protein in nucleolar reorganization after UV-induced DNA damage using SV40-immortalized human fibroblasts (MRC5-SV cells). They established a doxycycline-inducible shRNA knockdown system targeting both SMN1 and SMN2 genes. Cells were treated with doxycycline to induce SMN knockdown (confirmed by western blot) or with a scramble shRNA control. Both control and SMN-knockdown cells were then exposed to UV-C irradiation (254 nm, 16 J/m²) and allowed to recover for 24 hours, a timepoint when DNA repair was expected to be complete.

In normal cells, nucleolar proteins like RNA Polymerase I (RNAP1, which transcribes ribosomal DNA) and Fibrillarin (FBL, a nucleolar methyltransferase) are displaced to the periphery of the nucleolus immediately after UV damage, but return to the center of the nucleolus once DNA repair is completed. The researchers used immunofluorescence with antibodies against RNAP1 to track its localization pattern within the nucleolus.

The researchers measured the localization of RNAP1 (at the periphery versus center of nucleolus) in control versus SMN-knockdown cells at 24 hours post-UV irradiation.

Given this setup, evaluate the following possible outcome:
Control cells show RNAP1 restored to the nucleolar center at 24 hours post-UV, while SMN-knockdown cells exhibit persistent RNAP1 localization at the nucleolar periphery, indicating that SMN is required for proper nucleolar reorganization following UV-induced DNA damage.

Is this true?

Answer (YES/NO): NO